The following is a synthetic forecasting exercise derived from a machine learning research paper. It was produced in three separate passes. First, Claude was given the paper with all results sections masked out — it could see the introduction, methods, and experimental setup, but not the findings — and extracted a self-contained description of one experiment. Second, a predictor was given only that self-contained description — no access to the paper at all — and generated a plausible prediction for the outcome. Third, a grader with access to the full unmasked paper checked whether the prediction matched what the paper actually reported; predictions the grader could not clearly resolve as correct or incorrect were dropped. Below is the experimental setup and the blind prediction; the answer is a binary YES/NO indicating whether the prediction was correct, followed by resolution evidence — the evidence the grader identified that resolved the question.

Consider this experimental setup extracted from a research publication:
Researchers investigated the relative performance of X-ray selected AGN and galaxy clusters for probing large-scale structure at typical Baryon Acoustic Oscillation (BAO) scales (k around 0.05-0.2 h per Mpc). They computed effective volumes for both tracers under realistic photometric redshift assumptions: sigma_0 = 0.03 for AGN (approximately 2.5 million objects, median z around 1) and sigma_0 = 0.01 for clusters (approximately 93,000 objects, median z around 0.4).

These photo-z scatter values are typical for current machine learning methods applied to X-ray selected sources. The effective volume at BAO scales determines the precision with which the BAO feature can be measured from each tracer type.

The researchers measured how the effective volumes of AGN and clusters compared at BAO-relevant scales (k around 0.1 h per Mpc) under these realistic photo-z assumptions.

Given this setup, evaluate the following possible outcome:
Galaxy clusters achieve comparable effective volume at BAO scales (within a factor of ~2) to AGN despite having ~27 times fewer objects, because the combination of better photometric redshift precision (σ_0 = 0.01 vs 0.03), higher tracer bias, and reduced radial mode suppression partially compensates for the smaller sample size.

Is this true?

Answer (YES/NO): YES